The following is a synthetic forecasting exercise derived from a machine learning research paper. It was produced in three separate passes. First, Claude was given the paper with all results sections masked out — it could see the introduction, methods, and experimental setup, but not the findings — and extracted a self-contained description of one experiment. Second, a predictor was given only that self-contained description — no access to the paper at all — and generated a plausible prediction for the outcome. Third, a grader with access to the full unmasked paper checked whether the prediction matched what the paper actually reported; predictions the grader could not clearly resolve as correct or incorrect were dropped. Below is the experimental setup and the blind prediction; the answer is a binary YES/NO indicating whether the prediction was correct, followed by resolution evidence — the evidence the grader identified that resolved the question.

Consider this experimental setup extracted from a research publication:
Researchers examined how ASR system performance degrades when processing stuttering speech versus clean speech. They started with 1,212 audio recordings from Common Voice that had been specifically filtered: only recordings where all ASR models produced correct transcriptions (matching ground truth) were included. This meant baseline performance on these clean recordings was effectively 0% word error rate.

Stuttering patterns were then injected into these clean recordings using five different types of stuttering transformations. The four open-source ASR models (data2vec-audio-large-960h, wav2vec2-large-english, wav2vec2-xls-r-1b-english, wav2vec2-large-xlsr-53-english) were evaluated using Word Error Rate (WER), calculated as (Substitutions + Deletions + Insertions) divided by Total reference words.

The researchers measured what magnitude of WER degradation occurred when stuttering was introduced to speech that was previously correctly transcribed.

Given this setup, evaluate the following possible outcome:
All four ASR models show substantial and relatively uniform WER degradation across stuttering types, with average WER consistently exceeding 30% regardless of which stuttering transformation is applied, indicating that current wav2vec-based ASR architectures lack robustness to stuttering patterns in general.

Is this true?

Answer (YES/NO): NO